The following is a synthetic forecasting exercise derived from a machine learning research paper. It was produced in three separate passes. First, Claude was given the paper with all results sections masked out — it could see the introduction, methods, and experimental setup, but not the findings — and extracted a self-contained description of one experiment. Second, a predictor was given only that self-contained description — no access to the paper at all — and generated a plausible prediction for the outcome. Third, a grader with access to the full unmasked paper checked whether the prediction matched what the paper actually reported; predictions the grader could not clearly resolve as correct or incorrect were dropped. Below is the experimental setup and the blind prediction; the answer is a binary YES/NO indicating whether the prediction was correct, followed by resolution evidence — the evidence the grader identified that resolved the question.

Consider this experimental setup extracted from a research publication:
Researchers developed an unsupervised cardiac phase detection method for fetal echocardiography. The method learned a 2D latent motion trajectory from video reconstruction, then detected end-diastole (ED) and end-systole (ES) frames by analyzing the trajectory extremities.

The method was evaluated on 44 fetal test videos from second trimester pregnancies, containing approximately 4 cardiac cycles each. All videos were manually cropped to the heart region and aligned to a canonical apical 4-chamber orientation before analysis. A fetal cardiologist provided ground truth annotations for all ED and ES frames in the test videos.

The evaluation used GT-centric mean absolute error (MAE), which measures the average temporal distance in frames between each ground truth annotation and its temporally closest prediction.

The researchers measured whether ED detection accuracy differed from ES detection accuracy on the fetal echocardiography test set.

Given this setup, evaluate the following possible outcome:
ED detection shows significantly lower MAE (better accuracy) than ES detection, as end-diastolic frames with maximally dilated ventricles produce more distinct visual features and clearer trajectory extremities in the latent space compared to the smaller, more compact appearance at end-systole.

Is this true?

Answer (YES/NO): NO